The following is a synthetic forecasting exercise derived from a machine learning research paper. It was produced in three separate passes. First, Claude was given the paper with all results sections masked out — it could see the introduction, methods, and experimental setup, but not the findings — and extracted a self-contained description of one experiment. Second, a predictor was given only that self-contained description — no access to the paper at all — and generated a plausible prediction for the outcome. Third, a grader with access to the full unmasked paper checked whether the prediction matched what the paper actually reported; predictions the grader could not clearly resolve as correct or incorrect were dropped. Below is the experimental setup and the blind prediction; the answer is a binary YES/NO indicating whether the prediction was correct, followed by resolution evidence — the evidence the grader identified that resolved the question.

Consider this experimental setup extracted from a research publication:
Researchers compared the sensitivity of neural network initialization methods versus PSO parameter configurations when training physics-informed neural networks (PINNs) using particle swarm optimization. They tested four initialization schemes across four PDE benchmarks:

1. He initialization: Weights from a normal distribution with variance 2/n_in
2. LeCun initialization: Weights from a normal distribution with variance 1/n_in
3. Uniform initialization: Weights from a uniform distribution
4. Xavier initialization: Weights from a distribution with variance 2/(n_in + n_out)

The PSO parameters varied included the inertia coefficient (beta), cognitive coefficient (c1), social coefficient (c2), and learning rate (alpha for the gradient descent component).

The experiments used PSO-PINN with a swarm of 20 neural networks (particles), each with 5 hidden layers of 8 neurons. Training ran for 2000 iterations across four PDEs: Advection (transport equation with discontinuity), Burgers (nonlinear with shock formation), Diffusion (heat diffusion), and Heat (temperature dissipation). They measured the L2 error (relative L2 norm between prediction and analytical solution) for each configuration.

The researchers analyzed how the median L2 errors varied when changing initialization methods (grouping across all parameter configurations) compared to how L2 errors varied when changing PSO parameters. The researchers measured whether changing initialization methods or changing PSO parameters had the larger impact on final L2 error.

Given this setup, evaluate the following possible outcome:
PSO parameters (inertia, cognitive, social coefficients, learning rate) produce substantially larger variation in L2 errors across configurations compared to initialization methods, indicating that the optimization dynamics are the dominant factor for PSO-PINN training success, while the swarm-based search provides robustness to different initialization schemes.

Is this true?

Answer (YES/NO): YES